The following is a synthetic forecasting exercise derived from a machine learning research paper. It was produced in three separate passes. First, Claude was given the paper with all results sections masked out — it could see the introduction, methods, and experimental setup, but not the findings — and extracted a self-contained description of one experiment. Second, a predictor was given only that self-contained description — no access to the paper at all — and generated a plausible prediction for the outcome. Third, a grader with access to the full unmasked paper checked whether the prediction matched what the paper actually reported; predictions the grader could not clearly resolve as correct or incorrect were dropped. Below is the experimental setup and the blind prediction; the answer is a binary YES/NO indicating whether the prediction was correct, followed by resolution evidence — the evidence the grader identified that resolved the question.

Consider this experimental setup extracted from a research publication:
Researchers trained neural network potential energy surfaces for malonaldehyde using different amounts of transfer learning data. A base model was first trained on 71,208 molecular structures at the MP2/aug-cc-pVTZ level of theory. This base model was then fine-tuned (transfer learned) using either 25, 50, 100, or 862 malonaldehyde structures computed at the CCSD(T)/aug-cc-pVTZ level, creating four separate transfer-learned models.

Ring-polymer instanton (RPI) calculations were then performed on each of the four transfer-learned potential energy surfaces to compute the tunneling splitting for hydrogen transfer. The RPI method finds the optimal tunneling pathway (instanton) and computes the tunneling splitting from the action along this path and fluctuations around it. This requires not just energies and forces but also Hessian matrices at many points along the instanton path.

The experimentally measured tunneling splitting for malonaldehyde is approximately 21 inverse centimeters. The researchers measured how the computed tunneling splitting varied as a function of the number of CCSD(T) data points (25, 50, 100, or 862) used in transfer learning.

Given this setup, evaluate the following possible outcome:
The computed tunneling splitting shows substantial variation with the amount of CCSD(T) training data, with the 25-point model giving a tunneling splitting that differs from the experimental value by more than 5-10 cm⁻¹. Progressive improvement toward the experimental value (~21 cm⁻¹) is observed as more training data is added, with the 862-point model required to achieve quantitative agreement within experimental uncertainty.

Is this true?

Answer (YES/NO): NO